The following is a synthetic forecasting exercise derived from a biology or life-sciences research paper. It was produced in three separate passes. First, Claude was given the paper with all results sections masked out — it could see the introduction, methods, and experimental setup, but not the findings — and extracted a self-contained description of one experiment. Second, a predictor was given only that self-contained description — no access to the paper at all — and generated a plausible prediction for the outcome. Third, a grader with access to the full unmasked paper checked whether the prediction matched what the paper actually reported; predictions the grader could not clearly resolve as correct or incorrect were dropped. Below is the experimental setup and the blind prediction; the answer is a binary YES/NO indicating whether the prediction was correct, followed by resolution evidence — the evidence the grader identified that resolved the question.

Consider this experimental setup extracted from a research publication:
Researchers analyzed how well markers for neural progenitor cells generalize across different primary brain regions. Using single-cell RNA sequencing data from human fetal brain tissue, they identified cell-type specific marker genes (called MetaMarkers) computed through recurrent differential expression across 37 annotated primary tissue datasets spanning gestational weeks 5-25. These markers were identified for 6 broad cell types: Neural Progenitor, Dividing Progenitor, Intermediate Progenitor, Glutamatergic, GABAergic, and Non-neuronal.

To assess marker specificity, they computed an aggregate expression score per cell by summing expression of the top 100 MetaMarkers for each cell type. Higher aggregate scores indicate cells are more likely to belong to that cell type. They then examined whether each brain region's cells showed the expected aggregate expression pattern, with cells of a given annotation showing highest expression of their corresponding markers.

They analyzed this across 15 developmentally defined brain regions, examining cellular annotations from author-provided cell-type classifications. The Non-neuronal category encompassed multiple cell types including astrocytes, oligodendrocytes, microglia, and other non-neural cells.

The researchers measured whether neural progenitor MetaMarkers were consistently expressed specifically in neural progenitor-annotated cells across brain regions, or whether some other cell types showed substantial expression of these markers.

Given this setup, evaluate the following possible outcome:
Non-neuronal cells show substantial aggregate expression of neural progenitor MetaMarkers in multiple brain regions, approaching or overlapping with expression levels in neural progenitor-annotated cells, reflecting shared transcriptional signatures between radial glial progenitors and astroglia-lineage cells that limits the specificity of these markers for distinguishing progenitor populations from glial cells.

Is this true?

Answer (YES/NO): NO